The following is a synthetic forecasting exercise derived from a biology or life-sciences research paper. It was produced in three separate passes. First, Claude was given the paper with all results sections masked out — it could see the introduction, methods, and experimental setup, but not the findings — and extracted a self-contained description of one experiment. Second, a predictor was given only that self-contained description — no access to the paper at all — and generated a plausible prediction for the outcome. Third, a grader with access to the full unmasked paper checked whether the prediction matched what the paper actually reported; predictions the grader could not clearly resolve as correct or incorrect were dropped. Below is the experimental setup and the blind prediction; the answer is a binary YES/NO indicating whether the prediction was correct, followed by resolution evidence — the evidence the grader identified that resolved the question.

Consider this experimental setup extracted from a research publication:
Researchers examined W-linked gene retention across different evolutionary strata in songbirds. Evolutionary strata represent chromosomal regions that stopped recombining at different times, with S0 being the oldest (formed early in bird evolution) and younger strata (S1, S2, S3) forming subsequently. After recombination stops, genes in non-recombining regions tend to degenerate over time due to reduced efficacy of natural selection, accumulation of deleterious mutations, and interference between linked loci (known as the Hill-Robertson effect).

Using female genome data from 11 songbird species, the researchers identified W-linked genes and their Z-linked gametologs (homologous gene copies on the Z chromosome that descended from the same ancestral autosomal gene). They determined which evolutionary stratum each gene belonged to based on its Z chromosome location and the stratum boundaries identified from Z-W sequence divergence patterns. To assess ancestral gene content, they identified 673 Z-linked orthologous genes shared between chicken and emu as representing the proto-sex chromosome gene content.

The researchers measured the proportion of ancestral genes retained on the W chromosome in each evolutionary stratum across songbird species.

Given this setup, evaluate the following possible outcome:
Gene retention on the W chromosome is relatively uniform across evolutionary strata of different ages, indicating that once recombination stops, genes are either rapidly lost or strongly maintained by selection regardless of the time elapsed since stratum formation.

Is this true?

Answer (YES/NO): NO